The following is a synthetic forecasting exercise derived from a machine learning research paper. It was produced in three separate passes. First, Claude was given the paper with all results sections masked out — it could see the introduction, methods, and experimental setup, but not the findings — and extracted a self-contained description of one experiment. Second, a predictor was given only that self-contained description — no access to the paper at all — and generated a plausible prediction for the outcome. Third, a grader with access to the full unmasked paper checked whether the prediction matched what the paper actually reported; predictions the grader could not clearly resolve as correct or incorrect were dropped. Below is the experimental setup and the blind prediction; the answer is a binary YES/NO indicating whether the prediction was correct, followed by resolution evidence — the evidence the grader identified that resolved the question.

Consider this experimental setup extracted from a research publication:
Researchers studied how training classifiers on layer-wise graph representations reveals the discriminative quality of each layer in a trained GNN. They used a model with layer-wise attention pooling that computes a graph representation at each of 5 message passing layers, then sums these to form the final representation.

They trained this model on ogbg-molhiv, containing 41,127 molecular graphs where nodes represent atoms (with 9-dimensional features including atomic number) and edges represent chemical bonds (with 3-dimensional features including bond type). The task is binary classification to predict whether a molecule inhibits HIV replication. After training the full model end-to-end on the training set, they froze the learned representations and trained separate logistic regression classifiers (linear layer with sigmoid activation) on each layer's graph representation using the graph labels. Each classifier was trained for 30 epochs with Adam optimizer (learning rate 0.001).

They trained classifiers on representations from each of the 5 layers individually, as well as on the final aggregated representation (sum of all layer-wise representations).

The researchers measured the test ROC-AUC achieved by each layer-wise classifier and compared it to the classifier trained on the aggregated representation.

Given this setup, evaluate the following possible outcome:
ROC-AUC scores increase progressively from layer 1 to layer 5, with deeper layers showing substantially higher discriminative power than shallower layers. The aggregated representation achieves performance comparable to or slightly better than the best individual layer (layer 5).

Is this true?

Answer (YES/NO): NO